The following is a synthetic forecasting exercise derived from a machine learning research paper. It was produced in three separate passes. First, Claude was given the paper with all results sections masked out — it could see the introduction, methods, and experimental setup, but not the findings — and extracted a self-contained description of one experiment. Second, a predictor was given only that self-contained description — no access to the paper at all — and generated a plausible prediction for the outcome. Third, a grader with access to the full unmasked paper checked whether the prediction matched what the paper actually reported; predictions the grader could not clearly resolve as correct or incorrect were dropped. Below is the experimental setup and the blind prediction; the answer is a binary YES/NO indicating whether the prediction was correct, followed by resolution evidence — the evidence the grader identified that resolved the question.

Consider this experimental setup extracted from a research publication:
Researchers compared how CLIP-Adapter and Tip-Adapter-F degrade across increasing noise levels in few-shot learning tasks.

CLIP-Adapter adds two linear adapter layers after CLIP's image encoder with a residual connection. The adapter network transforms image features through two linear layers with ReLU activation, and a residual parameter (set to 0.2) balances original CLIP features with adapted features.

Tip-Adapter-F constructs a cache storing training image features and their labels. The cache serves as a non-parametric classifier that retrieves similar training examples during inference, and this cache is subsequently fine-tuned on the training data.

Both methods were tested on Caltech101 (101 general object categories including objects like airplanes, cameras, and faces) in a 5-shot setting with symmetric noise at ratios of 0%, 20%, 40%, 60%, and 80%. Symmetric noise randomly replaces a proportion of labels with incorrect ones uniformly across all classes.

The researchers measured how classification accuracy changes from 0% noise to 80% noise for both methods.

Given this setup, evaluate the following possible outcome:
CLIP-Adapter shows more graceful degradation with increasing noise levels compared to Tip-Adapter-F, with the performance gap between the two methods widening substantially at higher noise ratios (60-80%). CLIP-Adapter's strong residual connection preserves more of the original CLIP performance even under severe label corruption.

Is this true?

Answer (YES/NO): YES